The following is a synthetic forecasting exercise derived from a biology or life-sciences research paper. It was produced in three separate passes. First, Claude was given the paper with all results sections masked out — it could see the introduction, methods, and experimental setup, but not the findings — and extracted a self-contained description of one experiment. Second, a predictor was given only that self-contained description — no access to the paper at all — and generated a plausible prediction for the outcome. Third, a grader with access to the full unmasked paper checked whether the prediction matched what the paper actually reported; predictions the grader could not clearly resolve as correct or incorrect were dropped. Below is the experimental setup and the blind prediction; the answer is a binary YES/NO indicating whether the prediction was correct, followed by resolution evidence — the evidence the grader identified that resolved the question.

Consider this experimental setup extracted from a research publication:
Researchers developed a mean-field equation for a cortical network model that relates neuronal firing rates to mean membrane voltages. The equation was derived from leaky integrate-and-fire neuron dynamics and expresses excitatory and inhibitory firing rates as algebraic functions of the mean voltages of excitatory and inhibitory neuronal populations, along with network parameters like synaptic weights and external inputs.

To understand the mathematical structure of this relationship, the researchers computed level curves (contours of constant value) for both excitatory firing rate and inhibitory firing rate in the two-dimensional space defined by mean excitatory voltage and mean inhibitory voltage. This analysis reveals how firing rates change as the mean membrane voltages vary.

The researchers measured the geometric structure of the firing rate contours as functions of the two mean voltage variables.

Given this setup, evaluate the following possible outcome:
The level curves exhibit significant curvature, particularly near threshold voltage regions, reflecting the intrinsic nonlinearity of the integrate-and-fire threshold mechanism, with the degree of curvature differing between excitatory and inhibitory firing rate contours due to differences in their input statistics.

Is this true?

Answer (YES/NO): NO